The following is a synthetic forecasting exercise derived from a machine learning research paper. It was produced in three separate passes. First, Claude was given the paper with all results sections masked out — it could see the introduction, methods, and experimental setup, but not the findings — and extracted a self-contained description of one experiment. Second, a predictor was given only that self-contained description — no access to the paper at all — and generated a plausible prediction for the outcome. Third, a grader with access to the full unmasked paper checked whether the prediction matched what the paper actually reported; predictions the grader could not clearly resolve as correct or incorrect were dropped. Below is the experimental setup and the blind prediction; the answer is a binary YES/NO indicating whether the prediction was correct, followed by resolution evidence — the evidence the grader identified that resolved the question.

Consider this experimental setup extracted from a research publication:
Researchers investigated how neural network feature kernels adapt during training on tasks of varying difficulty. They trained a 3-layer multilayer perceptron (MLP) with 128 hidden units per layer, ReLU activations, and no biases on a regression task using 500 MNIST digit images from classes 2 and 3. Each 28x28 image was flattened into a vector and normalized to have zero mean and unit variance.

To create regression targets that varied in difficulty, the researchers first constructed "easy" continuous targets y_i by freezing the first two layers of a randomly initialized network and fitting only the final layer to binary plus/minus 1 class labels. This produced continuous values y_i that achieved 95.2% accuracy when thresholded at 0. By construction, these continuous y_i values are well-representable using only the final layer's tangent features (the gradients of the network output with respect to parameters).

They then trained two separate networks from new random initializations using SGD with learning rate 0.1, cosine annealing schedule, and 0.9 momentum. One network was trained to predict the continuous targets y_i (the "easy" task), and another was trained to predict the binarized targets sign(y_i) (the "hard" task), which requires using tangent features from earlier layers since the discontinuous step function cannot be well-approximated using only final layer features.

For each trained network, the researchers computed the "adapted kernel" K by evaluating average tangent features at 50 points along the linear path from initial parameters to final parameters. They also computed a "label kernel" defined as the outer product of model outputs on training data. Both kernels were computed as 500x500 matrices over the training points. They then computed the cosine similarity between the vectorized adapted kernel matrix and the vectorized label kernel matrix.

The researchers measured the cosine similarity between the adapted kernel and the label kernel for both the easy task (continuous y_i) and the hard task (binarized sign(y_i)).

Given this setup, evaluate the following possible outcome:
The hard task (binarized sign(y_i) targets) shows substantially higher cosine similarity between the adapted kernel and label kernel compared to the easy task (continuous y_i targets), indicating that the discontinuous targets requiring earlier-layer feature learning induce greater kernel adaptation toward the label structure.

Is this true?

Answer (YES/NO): YES